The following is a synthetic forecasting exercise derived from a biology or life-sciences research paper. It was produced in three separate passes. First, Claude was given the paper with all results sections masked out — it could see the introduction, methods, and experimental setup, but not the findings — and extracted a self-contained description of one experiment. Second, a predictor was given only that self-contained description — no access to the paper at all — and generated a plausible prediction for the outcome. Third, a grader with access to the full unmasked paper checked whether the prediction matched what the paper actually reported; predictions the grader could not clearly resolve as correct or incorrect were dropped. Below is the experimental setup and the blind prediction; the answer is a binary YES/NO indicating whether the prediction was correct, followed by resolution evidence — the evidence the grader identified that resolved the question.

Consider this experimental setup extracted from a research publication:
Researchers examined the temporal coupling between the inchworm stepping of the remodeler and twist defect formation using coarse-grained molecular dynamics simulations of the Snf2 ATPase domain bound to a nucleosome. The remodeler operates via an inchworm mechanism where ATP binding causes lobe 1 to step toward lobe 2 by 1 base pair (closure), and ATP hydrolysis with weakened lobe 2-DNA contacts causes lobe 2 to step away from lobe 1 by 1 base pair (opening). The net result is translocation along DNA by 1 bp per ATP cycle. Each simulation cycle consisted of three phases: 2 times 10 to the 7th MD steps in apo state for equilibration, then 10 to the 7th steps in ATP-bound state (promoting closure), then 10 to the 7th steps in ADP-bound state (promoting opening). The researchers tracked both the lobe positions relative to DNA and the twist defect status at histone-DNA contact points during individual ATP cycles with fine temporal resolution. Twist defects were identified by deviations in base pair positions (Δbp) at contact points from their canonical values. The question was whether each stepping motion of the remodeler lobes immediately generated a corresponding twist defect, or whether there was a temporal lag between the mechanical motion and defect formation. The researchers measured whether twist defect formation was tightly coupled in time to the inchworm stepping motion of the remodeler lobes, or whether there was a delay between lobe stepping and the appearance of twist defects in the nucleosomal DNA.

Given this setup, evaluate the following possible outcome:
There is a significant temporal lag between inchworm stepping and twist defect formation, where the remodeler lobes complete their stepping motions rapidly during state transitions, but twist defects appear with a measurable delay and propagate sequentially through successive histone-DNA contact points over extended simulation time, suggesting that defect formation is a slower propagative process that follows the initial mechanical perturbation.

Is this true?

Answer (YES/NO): YES